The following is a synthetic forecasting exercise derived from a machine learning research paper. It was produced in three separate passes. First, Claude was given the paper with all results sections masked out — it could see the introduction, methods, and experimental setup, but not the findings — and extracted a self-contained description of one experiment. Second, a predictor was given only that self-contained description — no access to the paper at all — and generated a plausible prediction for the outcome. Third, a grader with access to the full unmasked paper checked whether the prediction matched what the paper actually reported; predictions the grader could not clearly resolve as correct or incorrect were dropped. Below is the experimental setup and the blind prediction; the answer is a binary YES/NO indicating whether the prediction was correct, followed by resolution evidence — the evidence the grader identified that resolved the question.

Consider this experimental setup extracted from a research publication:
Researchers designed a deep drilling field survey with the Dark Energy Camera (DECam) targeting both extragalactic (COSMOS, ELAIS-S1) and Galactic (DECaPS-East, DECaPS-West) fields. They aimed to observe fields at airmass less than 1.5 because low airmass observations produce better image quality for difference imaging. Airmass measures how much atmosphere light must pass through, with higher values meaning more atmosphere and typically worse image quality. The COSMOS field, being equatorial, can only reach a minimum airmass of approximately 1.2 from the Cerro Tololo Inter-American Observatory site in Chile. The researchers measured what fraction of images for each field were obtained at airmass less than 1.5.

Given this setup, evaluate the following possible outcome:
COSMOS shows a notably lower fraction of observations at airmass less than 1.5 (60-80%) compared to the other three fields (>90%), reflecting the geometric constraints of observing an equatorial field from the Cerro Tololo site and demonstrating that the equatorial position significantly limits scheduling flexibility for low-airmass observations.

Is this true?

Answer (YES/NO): NO